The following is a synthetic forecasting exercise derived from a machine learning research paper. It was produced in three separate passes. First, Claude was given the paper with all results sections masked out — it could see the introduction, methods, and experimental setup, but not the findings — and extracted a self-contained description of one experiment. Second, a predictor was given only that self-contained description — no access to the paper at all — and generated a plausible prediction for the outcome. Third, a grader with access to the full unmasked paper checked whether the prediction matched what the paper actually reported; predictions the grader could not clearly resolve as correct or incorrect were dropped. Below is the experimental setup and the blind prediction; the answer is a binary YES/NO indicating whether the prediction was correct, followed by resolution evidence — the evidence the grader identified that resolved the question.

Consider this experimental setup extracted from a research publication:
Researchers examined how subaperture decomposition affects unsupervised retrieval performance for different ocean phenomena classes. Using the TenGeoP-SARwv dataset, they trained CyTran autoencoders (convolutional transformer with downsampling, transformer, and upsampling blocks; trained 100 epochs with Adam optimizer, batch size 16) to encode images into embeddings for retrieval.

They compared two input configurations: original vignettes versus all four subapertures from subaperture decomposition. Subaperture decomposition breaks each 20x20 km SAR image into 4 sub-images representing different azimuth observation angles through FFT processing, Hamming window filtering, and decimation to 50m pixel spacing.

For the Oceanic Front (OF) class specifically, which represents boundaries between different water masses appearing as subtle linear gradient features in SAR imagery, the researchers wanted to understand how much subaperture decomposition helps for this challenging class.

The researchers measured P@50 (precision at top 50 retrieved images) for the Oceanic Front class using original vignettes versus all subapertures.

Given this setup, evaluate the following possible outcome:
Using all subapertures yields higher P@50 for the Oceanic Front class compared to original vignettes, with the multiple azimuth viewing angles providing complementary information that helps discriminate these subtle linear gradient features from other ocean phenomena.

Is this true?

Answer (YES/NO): YES